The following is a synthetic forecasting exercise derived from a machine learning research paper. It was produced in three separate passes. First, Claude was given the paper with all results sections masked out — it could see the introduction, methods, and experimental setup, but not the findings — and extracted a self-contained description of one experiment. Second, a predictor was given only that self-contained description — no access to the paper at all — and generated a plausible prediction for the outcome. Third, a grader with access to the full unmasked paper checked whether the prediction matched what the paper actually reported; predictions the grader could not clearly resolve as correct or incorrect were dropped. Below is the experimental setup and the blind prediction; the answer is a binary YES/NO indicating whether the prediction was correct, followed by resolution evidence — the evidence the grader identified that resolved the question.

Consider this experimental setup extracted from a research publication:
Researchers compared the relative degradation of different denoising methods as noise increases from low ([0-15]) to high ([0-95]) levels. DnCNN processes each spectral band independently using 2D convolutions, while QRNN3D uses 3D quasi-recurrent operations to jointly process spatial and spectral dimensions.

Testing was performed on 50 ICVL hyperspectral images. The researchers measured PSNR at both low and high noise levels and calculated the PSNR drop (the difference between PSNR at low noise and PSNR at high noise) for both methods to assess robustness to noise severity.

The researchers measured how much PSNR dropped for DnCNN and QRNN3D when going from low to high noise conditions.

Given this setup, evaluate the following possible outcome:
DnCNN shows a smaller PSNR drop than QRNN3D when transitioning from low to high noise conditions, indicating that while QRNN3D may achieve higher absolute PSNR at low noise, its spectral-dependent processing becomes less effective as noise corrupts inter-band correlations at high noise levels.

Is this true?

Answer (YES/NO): NO